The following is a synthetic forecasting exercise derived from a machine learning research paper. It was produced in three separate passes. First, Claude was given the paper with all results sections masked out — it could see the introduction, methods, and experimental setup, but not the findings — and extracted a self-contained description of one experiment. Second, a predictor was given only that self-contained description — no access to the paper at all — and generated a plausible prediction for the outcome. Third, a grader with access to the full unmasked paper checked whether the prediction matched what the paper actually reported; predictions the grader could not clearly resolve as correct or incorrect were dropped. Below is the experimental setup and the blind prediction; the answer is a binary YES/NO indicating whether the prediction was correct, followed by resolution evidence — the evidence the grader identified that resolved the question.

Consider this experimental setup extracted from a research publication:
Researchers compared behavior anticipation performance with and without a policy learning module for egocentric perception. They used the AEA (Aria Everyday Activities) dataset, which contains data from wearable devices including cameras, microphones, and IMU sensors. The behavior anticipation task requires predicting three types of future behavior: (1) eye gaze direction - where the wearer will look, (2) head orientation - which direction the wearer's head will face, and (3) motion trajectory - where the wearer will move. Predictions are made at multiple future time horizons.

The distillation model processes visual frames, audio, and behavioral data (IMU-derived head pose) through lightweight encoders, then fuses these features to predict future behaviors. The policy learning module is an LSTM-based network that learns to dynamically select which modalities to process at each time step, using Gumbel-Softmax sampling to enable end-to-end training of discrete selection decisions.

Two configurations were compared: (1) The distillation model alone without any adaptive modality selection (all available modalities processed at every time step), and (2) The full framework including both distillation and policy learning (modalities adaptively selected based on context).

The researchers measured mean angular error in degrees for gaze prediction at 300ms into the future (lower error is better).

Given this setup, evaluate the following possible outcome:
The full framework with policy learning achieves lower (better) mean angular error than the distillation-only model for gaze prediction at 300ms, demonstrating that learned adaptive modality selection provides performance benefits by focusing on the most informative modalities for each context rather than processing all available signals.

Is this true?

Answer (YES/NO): YES